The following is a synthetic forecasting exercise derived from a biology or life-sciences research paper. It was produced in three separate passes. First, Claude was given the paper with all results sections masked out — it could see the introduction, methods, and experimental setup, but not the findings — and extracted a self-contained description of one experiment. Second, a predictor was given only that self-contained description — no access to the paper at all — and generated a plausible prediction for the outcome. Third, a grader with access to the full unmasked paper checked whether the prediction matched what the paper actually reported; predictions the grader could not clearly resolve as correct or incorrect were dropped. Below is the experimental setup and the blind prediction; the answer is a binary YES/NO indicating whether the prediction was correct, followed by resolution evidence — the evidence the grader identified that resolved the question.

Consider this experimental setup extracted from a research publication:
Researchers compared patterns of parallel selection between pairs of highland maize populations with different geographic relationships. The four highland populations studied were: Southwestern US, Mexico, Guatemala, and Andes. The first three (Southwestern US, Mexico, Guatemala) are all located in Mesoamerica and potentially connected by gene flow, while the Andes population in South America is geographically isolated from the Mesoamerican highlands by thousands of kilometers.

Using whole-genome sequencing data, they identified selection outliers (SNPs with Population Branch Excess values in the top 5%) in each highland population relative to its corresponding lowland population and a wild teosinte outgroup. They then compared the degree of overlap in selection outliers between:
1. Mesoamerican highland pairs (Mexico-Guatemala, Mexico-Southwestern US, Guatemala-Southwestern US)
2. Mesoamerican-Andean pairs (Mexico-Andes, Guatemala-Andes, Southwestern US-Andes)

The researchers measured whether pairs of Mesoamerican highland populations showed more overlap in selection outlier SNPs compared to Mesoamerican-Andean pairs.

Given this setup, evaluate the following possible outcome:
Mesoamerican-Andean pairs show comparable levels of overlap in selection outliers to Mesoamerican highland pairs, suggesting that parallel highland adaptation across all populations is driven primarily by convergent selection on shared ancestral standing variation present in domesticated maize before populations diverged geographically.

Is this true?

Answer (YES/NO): NO